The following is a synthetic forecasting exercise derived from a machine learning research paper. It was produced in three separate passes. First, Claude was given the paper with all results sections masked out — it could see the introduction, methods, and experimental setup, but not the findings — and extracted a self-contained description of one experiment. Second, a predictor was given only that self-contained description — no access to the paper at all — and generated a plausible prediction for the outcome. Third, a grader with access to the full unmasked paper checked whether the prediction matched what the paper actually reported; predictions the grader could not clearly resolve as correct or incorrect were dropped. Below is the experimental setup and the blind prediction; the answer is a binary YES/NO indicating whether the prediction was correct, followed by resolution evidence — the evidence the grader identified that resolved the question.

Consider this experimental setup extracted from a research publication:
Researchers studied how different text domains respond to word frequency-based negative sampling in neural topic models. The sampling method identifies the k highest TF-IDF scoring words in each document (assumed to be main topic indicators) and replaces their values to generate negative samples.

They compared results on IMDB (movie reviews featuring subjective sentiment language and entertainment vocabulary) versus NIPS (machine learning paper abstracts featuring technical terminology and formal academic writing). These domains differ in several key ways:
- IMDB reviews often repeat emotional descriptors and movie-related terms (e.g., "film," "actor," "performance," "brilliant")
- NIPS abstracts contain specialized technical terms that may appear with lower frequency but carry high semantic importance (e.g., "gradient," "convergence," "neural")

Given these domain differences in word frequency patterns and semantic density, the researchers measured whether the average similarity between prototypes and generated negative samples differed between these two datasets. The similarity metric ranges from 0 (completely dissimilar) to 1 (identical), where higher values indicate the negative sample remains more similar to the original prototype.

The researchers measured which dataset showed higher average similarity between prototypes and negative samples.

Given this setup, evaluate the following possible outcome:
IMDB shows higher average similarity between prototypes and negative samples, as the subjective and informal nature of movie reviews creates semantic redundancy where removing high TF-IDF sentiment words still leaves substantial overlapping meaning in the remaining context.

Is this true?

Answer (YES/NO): NO